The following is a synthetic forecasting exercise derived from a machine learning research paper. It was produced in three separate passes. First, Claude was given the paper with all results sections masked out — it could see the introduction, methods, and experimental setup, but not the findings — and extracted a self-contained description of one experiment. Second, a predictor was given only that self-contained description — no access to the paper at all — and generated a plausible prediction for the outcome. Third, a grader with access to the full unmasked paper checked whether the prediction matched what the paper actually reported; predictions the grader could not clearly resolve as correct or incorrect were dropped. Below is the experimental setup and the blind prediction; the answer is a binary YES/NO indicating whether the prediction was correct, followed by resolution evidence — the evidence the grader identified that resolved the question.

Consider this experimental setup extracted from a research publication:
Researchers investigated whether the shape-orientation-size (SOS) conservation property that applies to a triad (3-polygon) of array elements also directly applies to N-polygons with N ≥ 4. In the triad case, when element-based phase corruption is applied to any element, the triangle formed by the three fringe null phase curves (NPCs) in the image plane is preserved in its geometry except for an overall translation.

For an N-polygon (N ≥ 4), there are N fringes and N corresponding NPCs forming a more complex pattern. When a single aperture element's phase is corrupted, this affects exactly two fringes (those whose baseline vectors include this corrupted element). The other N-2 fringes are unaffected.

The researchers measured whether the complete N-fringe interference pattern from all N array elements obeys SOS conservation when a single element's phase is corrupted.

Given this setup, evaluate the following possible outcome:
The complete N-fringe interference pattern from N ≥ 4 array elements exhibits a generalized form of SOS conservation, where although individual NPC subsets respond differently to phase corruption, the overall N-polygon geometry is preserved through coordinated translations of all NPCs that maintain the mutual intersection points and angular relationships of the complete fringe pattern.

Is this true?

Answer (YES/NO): NO